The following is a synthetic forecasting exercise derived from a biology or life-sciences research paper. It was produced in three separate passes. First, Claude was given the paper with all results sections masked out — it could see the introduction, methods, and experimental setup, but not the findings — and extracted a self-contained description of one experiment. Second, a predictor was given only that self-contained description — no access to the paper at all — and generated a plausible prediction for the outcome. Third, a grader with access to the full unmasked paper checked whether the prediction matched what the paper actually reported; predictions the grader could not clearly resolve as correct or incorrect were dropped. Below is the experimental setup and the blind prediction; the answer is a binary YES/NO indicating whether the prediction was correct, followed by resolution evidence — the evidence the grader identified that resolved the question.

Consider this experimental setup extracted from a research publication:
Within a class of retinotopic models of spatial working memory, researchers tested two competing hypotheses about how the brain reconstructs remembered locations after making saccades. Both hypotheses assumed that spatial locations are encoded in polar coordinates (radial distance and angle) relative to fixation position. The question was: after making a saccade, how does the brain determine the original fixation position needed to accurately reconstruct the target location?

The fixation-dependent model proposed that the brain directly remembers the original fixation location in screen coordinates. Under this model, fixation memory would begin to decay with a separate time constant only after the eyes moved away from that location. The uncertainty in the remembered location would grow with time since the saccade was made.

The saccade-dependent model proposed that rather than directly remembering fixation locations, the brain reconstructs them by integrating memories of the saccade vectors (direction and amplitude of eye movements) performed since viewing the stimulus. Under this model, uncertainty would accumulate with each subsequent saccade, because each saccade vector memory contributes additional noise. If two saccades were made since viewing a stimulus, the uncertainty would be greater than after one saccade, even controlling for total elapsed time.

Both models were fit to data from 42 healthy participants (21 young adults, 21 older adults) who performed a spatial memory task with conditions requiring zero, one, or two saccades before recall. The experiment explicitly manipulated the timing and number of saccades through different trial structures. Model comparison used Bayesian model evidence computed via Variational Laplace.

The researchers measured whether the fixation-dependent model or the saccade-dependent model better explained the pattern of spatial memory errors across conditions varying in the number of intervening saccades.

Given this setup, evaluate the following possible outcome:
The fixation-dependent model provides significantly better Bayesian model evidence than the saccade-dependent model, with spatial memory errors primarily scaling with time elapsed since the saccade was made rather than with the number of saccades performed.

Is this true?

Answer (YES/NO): NO